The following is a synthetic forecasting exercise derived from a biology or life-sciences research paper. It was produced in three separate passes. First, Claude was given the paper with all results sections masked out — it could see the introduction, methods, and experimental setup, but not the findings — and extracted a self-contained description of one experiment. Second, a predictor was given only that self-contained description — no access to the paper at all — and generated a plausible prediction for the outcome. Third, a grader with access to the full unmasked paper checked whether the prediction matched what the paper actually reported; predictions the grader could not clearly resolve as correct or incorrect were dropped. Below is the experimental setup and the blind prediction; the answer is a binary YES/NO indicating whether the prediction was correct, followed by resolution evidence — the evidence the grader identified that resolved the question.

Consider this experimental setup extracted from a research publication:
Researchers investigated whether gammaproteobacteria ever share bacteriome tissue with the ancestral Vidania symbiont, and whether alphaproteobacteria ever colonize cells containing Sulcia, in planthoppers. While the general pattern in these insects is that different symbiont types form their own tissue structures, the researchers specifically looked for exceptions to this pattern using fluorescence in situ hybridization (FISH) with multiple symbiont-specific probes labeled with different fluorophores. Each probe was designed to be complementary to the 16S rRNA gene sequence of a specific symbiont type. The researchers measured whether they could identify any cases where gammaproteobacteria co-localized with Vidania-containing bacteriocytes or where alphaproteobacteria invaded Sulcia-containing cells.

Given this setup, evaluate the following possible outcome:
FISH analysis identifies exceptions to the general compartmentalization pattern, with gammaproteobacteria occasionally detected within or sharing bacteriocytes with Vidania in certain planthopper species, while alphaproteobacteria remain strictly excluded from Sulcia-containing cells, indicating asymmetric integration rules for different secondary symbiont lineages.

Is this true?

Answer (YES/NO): NO